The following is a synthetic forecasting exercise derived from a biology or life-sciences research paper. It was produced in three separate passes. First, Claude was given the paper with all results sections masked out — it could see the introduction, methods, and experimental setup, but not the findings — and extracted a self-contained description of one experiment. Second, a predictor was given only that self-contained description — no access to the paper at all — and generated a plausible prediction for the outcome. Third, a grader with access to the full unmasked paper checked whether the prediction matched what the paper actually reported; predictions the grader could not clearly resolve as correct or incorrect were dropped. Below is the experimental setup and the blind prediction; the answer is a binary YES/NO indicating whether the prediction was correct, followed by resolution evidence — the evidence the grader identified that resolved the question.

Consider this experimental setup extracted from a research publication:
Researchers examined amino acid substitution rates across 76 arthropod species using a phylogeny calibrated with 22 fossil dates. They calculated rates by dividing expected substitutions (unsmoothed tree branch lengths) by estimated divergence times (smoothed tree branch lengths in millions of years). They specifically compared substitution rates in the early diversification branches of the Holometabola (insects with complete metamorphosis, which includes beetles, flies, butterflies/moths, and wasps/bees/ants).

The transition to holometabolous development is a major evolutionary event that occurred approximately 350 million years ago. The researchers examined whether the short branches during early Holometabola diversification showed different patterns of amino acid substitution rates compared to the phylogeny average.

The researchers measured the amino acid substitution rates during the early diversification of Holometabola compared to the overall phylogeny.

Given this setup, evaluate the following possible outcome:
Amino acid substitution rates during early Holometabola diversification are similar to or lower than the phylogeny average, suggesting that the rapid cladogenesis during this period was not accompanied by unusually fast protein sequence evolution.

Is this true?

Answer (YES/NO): NO